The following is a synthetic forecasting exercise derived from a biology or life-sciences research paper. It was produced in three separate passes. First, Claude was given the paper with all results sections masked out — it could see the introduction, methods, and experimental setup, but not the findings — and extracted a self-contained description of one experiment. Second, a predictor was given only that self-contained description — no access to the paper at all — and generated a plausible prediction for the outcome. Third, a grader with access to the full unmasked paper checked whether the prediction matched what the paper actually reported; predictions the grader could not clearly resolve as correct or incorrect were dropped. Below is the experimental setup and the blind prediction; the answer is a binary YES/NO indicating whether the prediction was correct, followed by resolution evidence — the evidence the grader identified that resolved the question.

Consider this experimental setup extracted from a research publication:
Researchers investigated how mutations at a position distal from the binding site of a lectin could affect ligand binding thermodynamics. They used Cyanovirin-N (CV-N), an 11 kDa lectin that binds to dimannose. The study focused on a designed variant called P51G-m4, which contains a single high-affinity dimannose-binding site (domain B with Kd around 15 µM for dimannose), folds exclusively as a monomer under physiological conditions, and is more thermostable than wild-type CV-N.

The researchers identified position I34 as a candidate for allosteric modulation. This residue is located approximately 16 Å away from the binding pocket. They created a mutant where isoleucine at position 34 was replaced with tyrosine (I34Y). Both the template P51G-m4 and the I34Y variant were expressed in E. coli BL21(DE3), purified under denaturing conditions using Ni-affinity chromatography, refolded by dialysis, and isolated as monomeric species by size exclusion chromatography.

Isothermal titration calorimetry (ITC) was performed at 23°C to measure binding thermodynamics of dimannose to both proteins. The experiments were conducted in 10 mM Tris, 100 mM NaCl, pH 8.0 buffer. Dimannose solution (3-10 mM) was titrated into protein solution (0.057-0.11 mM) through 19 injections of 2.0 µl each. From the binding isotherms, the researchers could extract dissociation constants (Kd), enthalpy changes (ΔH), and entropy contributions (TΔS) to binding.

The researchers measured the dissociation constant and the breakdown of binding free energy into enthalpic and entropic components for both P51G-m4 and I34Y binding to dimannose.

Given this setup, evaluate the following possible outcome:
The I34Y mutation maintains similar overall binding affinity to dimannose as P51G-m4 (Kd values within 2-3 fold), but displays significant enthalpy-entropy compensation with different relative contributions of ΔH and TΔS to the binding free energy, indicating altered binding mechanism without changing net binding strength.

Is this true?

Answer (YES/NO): NO